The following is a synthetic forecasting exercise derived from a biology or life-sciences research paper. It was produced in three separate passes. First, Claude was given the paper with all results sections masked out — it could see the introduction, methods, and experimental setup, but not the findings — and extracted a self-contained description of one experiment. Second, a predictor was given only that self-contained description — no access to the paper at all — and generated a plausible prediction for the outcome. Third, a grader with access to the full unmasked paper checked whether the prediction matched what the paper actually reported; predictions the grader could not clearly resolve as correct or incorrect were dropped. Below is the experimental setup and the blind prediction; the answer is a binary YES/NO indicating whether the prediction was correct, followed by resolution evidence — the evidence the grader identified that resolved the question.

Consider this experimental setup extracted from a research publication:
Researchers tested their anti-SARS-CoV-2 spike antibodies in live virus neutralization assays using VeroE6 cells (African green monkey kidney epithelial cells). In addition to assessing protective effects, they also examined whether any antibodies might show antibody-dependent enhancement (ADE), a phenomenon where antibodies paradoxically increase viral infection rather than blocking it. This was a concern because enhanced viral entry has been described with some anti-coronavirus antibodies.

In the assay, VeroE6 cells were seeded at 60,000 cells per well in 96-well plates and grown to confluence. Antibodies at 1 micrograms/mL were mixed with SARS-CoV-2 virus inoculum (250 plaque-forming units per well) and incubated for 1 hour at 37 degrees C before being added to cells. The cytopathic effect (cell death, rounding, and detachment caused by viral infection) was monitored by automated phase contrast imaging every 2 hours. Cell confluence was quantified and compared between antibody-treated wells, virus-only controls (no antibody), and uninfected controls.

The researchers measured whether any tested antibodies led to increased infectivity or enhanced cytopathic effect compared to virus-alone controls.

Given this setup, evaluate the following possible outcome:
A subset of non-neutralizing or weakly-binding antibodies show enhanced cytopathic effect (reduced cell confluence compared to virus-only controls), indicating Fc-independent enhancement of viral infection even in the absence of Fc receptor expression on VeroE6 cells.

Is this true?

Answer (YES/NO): YES